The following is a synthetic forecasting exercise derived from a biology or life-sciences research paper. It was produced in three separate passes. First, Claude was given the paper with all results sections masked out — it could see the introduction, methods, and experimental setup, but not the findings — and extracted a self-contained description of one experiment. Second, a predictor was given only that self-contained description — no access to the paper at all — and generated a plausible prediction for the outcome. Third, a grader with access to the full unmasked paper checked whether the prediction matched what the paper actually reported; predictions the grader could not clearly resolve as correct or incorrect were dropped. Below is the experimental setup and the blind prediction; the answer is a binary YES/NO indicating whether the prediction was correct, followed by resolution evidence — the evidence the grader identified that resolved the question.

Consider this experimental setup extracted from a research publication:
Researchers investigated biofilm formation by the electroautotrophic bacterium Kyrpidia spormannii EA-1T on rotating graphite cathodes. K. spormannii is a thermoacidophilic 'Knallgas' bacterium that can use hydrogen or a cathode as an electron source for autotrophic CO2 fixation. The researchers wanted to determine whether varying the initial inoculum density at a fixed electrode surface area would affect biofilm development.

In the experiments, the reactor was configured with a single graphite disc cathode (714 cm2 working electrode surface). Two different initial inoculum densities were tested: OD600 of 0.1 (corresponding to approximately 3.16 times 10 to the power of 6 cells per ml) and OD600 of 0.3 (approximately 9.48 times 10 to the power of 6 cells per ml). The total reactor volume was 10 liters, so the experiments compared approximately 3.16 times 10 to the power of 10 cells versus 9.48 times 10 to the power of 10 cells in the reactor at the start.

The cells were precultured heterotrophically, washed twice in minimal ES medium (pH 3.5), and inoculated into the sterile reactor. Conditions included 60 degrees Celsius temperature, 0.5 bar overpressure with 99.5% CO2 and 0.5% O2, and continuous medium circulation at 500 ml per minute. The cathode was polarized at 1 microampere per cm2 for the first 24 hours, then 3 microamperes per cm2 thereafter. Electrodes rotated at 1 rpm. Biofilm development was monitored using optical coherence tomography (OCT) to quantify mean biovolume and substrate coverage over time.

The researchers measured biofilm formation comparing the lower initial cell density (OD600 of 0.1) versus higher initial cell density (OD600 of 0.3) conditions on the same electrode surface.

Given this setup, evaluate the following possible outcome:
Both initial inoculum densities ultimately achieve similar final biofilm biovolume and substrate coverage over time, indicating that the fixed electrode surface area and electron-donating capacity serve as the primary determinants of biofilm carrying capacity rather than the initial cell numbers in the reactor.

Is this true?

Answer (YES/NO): NO